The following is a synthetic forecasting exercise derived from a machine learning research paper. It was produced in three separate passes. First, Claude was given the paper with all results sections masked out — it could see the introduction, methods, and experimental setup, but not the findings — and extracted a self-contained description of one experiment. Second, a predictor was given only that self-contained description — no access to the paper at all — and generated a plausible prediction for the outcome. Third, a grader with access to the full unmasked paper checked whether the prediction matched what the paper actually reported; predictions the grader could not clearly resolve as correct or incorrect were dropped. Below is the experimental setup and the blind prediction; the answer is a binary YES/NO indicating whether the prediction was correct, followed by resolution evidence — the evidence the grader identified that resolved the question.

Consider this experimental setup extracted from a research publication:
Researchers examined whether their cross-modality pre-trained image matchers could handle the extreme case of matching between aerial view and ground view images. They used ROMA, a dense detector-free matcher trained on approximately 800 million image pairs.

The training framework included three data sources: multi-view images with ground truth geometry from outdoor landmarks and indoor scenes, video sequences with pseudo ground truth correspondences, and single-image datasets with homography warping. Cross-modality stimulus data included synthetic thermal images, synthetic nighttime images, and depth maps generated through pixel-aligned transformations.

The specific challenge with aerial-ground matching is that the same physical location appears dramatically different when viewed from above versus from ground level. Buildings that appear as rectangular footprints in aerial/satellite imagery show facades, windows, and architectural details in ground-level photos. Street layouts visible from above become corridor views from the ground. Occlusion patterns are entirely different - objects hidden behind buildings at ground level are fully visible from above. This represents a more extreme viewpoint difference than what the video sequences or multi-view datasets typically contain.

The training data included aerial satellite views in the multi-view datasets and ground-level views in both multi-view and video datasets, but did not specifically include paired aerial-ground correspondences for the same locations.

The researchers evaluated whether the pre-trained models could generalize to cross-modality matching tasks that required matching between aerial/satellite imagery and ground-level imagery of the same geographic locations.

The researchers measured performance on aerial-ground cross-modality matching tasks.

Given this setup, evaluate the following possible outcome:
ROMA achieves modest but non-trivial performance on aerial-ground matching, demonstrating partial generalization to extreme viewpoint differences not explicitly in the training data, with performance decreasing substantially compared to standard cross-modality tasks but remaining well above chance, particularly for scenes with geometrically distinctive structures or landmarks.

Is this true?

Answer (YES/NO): NO